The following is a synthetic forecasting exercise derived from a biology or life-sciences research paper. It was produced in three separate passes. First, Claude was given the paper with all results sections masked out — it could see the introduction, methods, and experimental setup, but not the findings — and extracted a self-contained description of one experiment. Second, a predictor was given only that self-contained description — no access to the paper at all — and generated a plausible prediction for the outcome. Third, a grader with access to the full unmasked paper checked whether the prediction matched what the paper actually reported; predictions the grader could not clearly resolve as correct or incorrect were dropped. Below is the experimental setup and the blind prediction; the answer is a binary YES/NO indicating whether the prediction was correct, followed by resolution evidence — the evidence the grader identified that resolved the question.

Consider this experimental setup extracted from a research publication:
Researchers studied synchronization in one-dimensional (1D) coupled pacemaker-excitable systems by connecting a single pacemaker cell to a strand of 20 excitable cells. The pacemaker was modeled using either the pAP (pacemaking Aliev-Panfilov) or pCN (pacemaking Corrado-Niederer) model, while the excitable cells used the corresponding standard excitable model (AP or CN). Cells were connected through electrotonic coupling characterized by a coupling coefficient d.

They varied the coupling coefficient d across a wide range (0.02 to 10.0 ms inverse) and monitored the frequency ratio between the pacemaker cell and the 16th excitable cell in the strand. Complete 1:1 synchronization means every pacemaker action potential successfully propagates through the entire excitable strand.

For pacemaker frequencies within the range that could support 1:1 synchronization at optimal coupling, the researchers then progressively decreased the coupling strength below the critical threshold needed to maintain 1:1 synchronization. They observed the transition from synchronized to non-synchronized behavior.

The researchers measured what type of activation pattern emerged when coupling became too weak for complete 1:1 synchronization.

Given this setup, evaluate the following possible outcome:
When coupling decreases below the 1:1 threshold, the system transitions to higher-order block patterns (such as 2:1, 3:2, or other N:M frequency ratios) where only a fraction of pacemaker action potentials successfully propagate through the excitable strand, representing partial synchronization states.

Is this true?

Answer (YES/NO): YES